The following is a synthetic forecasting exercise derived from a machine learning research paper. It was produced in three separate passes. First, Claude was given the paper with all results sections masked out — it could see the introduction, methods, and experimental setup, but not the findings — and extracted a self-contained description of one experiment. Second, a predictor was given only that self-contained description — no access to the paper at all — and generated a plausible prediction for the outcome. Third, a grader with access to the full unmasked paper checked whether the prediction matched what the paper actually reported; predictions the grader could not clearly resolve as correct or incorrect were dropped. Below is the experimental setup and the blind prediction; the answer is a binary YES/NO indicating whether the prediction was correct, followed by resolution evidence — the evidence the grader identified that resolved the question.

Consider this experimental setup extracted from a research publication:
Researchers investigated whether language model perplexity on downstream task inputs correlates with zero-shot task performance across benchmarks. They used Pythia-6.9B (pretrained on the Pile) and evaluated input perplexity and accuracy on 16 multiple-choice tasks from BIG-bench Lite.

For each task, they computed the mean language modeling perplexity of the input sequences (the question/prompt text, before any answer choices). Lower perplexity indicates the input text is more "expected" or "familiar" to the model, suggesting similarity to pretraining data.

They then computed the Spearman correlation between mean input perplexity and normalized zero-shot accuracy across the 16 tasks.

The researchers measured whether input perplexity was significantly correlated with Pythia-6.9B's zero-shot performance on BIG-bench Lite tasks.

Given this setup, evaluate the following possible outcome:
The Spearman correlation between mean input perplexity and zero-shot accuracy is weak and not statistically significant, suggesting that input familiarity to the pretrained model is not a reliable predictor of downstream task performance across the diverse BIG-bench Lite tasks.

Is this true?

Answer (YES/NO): YES